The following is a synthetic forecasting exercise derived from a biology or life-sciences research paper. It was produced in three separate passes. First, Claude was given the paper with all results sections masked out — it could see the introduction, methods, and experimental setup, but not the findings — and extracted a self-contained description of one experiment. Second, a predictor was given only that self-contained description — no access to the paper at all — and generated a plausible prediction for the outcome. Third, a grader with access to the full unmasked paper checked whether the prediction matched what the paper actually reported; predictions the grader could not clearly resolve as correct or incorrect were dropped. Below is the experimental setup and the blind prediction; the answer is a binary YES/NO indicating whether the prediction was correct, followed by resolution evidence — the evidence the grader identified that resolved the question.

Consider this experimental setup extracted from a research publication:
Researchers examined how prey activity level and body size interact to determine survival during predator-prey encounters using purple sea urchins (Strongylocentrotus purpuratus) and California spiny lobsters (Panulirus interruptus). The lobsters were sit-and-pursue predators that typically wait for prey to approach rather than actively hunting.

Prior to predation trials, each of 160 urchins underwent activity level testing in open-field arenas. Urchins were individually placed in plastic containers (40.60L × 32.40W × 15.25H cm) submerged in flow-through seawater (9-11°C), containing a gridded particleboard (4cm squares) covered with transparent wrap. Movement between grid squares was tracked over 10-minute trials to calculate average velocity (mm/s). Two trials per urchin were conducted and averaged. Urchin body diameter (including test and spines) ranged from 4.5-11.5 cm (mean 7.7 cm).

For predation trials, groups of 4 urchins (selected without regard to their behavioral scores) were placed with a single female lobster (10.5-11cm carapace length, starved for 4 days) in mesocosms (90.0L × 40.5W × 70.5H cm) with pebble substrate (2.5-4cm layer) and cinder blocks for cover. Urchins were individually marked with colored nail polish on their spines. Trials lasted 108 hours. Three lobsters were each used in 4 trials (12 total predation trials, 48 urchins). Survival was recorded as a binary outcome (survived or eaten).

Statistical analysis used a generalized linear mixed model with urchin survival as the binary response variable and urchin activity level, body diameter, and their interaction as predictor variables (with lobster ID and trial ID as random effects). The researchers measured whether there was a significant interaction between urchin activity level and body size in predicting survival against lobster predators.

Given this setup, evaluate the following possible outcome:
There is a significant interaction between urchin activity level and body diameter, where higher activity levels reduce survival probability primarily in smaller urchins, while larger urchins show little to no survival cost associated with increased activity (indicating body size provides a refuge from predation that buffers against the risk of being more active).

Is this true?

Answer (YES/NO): YES